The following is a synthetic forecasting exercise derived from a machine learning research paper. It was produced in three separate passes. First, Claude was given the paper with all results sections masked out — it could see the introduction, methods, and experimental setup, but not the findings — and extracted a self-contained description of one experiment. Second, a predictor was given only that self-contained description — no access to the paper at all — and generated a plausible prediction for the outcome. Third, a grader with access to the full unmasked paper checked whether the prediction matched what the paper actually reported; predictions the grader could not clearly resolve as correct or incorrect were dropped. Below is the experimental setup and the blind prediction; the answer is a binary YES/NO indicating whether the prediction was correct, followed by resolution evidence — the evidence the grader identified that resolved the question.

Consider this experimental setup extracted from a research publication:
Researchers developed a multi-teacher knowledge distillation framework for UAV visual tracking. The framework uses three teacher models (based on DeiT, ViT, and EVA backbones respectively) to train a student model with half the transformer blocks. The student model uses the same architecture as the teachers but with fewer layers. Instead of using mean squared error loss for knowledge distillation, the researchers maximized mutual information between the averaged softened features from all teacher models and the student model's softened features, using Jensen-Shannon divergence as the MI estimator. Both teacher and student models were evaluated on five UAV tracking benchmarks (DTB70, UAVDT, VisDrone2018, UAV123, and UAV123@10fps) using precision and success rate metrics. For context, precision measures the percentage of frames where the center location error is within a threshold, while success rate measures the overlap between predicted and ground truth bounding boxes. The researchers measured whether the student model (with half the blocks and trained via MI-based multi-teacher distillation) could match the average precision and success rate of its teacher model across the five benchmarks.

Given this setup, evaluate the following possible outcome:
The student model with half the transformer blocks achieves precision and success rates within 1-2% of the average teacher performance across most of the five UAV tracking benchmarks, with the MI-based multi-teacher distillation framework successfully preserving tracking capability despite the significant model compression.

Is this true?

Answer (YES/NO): YES